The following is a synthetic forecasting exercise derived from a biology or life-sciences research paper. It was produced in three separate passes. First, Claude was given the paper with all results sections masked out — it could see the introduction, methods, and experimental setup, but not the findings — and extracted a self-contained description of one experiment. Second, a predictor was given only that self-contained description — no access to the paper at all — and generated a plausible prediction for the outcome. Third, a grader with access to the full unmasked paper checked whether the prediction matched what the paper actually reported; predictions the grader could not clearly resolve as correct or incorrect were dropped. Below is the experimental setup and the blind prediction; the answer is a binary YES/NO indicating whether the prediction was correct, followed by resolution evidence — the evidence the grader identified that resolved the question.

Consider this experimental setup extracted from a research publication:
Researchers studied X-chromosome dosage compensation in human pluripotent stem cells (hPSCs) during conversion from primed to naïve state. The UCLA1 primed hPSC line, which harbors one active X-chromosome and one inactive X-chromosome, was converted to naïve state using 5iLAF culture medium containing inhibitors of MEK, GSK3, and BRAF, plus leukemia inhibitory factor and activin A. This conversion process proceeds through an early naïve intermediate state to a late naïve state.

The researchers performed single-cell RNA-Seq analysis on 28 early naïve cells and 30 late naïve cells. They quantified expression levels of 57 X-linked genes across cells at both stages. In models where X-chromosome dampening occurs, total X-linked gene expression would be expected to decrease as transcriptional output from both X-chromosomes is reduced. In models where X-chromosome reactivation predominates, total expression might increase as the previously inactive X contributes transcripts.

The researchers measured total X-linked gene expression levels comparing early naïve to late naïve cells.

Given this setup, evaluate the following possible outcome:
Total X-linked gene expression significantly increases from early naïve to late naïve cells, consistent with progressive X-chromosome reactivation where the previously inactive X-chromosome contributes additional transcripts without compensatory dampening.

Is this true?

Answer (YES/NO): NO